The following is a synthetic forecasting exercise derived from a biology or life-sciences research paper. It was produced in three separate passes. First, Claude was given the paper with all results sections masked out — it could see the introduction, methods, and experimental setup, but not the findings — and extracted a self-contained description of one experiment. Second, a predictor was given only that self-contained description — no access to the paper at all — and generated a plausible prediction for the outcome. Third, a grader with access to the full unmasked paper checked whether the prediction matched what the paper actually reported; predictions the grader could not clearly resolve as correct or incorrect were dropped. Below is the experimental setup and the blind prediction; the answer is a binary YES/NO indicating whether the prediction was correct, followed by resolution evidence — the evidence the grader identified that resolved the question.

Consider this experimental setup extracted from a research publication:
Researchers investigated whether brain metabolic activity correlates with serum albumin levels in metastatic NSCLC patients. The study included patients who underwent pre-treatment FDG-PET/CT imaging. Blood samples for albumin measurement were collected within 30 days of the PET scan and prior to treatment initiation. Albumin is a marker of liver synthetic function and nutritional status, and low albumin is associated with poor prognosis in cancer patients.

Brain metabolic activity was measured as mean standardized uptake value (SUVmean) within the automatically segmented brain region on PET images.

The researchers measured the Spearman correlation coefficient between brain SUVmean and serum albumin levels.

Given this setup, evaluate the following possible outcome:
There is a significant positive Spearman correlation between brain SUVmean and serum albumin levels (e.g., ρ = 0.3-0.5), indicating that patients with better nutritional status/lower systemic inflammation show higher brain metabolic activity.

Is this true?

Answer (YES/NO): YES